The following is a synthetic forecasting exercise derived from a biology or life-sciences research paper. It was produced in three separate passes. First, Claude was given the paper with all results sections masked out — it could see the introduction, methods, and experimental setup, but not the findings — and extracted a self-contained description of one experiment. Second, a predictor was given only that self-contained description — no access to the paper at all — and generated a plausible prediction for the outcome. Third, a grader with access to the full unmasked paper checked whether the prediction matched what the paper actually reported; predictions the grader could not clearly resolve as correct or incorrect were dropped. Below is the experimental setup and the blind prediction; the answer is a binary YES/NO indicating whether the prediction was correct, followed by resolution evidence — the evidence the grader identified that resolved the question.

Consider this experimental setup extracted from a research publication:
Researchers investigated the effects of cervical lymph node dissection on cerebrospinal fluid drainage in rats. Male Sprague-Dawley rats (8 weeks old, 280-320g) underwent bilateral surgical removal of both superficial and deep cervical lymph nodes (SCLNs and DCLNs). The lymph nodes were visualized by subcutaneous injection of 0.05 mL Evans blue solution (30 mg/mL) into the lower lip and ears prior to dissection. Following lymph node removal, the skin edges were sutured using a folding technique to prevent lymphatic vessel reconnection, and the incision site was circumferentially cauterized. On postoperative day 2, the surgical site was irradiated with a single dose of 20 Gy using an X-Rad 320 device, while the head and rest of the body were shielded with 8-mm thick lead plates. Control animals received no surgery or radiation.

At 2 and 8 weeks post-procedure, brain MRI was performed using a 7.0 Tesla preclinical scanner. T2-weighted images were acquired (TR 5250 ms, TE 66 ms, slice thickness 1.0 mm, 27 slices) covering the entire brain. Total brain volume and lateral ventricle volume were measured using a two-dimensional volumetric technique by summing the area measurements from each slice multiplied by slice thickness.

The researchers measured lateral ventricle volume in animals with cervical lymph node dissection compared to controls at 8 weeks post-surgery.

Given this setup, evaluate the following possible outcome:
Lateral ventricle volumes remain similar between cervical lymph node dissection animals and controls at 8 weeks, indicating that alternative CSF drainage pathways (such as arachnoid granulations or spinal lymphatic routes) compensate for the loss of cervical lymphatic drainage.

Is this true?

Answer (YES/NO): NO